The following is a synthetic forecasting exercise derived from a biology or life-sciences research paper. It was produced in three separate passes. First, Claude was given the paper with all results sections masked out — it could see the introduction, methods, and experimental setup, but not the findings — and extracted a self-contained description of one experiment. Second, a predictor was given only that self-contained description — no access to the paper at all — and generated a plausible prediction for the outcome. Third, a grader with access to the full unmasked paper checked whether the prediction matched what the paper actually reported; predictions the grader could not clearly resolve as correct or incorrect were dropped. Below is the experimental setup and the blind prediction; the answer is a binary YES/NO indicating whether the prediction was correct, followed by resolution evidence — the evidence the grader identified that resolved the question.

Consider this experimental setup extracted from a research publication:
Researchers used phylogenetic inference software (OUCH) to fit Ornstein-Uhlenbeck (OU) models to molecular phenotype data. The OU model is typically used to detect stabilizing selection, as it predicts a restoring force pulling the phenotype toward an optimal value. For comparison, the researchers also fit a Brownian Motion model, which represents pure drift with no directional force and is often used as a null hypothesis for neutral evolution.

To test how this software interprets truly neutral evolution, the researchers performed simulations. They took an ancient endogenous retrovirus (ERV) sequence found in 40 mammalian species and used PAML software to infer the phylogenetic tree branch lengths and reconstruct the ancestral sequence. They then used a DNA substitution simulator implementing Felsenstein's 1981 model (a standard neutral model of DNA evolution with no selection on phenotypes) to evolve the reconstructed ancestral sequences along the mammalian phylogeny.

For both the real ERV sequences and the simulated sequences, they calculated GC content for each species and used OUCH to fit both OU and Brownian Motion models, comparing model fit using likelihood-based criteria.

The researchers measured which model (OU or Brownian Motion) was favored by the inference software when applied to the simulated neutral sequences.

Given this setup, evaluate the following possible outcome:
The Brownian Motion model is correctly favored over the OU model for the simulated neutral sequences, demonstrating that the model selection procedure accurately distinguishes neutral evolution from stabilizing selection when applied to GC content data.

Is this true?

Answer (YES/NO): NO